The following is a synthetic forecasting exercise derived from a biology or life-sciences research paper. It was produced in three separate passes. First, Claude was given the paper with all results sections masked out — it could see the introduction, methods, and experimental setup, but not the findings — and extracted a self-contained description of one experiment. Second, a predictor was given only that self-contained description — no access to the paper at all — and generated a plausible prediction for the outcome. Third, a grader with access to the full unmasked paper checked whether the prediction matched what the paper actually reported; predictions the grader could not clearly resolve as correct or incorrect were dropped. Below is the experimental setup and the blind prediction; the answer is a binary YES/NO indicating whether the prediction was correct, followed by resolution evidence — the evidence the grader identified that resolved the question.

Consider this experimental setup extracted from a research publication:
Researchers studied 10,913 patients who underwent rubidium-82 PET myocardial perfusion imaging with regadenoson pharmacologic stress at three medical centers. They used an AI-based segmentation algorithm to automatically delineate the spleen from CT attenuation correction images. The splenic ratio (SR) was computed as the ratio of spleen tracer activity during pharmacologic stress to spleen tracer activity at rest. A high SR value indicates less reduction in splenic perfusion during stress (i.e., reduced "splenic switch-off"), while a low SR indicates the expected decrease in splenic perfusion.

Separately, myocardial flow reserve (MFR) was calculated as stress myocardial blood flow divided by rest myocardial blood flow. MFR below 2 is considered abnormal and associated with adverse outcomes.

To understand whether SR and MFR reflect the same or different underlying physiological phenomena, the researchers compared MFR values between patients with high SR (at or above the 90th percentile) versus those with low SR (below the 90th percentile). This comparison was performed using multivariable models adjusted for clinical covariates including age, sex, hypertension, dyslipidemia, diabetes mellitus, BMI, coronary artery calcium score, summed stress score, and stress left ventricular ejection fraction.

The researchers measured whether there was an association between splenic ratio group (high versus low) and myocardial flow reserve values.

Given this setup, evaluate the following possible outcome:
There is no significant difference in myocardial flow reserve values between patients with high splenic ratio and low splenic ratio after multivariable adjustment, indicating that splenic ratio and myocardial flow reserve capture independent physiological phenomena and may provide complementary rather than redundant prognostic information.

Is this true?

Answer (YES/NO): NO